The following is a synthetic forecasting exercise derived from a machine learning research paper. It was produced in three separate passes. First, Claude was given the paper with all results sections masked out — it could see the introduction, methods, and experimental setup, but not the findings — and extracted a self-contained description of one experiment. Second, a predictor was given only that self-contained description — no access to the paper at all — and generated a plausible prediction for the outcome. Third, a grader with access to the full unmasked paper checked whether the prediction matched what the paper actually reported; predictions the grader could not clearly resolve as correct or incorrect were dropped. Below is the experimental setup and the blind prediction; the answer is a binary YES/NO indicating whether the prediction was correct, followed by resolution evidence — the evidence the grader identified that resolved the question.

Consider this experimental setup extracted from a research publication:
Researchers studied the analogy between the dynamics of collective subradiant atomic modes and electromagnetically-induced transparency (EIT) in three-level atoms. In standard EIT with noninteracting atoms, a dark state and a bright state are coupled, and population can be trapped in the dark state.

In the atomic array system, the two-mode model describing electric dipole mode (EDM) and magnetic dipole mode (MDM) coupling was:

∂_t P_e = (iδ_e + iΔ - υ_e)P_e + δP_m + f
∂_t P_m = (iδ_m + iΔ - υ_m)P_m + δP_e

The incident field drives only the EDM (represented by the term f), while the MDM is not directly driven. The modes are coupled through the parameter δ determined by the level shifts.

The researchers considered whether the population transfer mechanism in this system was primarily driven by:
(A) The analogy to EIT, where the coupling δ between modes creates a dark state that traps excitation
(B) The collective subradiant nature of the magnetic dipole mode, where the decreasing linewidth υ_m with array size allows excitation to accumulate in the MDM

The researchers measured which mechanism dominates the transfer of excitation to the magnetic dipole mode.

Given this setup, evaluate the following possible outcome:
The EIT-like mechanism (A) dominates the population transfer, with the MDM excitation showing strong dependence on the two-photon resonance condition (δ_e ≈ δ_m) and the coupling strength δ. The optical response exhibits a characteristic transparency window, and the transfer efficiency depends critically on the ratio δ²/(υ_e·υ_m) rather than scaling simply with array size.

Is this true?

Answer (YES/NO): NO